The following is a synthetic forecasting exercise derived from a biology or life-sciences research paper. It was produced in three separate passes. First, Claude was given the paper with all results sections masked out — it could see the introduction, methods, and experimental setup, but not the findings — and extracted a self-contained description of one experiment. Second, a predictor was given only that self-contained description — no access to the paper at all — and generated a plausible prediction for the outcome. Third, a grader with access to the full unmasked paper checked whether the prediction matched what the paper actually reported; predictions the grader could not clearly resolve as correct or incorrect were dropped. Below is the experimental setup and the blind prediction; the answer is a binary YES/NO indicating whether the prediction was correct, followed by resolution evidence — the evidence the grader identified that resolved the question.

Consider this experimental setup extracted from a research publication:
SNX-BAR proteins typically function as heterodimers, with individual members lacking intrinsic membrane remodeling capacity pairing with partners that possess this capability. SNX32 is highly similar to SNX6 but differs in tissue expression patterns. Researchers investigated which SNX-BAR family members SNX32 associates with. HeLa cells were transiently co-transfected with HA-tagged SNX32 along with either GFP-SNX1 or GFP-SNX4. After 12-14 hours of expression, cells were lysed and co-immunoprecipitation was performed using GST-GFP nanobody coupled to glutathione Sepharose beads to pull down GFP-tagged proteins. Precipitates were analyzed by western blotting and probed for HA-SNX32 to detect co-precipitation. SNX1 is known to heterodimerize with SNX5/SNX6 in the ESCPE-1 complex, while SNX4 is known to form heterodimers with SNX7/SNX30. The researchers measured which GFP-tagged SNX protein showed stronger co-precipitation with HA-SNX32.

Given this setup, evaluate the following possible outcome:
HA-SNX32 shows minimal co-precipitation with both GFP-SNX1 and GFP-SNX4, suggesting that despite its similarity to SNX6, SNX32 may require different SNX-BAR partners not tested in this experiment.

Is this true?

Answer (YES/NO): NO